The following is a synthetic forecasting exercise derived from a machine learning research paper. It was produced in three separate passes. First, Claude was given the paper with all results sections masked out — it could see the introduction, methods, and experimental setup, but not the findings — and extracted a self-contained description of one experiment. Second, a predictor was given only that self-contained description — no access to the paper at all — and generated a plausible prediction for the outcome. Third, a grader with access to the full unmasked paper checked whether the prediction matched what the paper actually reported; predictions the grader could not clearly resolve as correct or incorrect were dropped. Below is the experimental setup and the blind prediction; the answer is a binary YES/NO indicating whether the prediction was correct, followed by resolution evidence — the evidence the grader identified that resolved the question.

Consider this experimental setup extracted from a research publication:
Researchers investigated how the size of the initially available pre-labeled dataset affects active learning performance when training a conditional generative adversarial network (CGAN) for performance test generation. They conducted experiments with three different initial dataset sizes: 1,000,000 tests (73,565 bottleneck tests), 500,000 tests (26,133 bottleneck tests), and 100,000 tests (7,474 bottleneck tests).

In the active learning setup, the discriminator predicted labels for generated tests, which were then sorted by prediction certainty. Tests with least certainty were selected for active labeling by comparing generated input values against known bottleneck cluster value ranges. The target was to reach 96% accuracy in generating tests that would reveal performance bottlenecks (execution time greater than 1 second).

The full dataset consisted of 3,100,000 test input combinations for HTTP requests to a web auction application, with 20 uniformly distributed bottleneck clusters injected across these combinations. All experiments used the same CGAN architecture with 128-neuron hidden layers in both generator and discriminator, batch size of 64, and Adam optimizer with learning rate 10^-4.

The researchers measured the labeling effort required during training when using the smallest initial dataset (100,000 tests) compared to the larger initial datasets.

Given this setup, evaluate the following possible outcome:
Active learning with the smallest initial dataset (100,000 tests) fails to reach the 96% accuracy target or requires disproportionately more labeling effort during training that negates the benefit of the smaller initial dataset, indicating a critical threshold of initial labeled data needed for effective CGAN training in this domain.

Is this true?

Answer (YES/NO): NO